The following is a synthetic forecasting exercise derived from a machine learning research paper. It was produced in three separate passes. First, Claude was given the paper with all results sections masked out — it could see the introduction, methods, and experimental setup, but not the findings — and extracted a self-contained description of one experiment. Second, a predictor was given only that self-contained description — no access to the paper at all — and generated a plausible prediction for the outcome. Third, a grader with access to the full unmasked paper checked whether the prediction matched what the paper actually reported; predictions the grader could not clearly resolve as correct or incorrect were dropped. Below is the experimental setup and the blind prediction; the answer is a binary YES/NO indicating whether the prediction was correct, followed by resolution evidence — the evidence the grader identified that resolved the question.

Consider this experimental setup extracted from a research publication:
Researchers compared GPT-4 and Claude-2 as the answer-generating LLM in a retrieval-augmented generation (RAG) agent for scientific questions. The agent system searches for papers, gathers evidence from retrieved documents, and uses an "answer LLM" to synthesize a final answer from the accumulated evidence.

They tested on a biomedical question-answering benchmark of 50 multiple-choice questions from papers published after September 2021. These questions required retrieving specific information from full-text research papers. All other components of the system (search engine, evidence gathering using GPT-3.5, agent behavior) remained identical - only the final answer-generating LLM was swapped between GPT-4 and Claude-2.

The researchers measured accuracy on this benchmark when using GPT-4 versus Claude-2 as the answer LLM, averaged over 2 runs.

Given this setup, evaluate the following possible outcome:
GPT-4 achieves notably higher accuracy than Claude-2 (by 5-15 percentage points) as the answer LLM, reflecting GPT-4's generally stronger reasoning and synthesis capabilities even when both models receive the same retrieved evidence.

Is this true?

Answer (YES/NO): NO